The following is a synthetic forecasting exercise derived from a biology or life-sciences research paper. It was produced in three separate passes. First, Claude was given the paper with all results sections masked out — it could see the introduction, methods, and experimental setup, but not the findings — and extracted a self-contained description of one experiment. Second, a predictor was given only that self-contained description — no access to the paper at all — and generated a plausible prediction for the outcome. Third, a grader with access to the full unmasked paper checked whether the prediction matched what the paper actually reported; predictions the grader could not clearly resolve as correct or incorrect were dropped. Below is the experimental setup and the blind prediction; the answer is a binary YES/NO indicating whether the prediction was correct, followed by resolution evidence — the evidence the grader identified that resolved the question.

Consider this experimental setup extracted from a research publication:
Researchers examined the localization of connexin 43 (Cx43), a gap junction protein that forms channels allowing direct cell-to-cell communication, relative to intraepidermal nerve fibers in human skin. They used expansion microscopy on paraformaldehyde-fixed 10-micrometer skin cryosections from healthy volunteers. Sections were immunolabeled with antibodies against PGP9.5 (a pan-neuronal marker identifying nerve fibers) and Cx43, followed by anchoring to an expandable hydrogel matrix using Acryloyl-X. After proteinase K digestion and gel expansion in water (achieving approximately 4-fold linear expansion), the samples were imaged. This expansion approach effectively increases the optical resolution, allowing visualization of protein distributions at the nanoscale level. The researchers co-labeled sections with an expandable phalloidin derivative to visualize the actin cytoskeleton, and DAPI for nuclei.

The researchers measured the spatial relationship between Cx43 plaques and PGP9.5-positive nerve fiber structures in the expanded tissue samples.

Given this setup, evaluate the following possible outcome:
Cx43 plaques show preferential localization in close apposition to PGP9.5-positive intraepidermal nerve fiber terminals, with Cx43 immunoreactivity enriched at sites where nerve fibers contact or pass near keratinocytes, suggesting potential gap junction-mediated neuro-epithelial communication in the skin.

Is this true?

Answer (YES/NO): NO